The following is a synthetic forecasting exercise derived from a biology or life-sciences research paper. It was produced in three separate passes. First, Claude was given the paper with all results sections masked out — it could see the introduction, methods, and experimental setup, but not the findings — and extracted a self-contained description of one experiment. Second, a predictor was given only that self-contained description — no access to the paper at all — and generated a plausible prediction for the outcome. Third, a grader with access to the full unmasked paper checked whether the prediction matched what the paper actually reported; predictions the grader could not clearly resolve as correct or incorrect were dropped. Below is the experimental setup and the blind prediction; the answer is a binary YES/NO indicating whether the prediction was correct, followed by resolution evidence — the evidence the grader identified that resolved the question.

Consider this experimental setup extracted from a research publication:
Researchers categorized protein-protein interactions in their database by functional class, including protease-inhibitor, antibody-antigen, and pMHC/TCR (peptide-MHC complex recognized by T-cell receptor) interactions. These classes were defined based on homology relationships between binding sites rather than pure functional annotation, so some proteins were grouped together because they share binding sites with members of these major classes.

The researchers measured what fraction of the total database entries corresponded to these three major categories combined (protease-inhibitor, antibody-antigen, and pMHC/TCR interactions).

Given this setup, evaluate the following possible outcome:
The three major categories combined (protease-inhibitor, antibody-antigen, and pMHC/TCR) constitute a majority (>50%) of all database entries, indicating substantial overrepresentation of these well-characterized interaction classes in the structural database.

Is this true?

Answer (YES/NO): NO